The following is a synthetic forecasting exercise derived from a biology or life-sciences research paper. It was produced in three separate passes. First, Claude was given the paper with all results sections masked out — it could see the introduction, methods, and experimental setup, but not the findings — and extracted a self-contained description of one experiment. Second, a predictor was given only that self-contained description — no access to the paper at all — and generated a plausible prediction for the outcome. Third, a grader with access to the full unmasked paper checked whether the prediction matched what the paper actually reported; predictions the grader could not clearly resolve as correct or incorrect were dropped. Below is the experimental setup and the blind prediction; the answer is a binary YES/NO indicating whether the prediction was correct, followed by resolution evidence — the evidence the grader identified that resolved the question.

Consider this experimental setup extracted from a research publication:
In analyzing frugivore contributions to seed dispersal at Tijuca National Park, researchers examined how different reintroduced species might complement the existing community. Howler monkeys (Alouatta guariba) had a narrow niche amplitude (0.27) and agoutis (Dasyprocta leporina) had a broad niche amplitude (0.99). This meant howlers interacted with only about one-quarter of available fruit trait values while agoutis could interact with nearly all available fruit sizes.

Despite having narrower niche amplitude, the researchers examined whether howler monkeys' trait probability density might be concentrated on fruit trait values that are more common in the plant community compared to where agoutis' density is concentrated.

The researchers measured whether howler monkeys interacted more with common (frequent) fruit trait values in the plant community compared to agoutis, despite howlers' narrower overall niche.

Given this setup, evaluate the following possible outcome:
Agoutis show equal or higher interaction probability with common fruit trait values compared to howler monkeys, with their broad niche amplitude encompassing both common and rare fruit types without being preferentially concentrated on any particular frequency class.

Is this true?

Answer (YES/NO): NO